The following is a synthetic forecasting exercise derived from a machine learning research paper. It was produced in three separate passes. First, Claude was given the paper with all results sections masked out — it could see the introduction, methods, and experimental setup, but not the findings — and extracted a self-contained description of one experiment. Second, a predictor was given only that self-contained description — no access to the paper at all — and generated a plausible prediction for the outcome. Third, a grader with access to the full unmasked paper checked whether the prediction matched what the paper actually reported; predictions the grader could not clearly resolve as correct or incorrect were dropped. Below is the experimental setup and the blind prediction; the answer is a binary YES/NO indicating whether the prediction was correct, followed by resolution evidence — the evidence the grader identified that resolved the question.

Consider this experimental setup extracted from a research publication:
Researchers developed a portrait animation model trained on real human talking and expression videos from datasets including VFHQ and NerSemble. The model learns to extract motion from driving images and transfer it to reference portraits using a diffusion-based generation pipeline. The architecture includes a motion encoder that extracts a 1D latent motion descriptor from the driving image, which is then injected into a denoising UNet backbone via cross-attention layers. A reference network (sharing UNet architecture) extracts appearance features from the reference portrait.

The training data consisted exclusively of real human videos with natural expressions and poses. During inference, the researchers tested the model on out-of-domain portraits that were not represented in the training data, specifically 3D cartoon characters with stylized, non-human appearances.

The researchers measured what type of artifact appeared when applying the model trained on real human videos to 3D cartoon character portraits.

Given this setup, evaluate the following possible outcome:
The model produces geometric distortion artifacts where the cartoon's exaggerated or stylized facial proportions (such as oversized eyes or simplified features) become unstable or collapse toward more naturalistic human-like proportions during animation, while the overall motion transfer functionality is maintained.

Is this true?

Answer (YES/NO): NO